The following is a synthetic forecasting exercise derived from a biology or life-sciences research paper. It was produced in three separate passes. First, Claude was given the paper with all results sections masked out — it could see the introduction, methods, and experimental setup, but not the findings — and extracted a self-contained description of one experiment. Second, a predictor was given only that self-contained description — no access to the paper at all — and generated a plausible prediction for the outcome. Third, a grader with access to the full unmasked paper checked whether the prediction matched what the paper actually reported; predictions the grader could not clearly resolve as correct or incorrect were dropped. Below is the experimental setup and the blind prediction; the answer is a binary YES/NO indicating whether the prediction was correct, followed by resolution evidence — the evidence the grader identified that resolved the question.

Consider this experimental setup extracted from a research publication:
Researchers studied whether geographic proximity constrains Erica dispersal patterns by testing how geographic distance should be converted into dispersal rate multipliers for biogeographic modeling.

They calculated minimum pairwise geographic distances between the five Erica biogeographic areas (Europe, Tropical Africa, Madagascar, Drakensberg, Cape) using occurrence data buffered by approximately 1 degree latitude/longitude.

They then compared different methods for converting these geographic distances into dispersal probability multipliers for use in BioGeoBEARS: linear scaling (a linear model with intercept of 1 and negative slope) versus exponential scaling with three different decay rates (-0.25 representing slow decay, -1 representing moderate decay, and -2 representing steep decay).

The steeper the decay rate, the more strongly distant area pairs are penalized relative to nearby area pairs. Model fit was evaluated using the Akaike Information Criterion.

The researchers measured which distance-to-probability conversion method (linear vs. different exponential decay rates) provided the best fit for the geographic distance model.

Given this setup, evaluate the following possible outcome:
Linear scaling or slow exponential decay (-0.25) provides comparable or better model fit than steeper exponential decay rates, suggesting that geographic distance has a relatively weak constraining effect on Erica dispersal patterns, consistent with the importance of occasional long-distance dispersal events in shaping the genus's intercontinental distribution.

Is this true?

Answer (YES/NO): NO